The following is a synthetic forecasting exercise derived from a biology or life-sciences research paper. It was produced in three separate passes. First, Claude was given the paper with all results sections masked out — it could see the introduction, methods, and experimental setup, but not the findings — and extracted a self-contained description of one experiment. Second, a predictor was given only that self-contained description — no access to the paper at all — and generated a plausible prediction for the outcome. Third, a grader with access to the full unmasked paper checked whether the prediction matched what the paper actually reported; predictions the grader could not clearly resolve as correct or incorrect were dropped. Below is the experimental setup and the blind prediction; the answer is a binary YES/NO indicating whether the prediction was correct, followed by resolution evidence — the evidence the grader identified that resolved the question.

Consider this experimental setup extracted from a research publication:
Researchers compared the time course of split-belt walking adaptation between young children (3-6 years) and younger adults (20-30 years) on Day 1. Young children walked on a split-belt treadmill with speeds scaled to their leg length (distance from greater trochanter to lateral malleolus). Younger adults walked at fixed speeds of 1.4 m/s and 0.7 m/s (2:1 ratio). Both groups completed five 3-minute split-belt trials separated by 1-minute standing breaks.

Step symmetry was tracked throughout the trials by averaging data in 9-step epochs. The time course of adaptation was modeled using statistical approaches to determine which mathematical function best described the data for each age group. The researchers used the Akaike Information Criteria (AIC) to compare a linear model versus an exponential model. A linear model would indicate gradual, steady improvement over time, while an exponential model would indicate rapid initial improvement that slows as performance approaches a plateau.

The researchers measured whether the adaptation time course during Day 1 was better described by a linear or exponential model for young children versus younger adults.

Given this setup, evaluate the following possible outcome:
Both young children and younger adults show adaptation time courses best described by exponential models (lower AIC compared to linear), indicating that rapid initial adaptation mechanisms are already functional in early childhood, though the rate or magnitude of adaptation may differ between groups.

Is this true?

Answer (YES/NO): NO